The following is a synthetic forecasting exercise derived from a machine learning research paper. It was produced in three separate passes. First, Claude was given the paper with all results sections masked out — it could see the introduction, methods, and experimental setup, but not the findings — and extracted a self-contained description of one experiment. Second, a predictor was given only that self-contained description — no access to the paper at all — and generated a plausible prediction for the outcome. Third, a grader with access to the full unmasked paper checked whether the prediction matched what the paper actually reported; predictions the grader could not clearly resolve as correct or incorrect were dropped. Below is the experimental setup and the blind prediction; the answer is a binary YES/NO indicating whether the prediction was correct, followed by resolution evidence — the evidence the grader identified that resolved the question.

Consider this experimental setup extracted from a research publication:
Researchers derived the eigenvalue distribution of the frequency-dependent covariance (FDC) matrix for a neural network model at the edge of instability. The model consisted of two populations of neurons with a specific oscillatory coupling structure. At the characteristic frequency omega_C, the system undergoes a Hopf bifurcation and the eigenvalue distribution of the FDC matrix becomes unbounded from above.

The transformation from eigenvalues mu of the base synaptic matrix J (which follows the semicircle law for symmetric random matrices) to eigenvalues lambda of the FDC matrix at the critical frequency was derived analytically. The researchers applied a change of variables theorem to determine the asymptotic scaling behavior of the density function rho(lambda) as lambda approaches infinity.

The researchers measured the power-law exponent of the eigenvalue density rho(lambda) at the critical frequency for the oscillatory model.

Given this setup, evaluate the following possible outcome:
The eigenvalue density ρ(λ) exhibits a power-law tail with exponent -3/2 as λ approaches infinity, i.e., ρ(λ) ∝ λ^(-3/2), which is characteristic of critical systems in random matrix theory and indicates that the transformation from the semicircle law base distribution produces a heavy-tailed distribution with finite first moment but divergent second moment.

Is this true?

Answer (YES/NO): NO